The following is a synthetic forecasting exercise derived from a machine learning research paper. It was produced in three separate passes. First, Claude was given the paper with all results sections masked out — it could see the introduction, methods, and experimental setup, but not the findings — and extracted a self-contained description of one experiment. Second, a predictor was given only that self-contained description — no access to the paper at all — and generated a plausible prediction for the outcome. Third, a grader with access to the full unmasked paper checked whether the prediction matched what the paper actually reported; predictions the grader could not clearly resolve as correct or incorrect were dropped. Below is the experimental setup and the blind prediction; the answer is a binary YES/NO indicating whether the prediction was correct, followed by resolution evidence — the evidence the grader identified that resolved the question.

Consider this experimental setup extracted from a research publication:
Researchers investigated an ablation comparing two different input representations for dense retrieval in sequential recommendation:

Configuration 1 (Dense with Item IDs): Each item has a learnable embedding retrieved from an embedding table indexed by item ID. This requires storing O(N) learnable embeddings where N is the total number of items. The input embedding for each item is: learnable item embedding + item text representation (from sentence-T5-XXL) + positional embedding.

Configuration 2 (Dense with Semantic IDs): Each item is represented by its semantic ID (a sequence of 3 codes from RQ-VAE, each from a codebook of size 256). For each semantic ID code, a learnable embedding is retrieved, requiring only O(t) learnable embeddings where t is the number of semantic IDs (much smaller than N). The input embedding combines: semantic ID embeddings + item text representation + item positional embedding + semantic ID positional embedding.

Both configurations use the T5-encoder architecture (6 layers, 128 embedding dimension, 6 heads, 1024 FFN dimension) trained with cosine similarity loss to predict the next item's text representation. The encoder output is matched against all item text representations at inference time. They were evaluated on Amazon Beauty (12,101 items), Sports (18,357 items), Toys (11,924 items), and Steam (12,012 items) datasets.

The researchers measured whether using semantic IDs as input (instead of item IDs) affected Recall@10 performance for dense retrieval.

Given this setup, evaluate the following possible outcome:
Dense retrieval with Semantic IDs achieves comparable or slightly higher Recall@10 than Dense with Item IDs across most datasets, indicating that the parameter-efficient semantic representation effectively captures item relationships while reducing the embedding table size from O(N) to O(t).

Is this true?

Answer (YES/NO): YES